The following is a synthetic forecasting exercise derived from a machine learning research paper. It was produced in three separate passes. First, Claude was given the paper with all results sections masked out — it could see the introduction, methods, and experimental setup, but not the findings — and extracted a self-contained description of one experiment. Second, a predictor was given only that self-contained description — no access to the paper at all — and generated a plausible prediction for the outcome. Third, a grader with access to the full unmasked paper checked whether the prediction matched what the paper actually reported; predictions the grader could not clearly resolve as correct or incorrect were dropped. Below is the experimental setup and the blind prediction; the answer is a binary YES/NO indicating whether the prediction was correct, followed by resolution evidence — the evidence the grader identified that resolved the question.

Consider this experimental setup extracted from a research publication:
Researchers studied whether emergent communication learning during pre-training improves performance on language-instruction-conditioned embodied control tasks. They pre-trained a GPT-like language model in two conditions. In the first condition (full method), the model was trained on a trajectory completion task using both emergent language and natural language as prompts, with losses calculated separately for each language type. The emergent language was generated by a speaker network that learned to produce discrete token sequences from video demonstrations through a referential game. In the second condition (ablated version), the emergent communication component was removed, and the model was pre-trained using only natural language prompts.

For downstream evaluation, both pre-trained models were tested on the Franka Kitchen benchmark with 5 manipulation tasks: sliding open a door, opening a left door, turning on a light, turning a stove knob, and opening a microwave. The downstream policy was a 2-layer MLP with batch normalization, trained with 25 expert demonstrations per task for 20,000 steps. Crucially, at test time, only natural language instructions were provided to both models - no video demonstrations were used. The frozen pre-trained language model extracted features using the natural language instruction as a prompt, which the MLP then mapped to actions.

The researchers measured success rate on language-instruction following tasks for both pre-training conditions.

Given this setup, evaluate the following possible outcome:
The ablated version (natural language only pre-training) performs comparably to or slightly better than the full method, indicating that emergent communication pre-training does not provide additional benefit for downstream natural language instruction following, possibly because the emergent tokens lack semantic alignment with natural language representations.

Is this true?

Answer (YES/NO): NO